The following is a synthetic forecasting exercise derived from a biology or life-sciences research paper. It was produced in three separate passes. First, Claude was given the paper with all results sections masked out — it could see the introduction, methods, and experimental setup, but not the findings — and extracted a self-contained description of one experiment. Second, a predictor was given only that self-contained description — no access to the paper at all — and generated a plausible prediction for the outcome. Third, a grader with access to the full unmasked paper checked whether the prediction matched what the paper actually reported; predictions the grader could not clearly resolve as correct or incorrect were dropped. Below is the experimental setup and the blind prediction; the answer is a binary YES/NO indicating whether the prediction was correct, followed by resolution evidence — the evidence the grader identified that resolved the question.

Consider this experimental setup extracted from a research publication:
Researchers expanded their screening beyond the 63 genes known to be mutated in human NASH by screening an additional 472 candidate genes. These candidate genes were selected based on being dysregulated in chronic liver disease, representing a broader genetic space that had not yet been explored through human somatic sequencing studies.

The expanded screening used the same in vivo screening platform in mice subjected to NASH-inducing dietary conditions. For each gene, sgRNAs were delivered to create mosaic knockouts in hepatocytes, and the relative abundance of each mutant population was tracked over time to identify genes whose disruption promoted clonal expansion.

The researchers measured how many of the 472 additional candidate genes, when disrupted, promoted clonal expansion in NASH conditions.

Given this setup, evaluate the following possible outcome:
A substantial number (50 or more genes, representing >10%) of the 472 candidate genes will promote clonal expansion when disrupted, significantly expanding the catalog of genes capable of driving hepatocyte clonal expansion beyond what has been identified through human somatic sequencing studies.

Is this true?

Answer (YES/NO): NO